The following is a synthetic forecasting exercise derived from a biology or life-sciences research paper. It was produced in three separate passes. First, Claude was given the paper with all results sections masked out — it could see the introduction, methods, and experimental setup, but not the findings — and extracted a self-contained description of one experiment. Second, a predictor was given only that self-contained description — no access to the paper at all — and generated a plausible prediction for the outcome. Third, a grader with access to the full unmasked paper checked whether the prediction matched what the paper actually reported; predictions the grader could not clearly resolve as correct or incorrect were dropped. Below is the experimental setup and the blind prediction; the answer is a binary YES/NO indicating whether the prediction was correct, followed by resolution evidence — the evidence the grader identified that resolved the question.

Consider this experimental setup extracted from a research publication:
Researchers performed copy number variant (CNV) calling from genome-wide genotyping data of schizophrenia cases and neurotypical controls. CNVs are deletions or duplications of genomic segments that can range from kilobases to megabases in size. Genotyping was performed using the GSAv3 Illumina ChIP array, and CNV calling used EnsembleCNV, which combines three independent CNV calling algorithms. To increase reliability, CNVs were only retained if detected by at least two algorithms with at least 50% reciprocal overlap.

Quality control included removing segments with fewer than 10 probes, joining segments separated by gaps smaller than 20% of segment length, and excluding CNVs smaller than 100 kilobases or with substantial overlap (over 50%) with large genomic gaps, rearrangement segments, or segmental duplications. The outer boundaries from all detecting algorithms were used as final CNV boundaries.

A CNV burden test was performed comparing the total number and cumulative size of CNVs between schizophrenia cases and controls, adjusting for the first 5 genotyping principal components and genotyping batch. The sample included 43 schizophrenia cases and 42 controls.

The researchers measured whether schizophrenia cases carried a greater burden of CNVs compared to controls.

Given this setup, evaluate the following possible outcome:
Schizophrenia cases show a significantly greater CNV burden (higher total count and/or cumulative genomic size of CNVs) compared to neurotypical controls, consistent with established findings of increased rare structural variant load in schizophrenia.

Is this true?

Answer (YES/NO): NO